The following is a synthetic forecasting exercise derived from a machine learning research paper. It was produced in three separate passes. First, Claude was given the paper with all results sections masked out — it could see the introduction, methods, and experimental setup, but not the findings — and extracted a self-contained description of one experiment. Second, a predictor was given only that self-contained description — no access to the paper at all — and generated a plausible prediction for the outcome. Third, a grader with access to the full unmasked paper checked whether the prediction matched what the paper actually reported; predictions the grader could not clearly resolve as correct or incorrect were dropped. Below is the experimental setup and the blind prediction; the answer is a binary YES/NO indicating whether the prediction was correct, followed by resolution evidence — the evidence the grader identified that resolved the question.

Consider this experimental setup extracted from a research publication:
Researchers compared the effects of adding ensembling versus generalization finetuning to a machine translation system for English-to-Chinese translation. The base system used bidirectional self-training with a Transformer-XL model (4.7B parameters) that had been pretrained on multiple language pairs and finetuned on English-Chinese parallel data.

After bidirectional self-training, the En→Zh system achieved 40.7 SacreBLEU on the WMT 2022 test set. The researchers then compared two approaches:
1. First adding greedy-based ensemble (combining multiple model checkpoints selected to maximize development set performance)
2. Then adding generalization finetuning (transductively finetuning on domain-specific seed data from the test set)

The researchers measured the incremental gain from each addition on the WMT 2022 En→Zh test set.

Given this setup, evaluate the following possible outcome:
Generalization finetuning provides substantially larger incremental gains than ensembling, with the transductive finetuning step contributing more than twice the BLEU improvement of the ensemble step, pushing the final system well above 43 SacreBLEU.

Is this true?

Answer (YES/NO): YES